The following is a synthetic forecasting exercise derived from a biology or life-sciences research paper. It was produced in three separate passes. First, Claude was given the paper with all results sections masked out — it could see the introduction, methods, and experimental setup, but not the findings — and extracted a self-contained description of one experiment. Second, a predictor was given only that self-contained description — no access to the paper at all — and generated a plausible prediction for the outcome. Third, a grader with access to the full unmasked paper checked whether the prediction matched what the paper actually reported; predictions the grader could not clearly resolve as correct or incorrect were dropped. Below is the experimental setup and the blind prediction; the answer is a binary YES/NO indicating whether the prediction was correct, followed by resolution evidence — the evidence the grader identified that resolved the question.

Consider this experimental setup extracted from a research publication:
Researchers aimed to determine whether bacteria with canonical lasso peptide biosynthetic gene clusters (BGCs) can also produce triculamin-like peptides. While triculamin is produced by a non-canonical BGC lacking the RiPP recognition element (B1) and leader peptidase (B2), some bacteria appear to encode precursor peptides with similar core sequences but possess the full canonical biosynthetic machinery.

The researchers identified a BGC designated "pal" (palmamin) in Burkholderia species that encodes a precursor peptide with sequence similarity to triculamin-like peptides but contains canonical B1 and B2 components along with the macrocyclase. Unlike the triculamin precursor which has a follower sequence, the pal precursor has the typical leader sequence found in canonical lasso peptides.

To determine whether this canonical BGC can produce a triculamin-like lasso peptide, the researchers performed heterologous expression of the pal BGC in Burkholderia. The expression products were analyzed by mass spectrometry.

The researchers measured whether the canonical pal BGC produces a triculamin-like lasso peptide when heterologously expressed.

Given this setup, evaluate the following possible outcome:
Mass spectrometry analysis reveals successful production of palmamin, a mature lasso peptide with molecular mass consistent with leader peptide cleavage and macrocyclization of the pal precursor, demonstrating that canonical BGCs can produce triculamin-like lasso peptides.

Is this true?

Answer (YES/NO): YES